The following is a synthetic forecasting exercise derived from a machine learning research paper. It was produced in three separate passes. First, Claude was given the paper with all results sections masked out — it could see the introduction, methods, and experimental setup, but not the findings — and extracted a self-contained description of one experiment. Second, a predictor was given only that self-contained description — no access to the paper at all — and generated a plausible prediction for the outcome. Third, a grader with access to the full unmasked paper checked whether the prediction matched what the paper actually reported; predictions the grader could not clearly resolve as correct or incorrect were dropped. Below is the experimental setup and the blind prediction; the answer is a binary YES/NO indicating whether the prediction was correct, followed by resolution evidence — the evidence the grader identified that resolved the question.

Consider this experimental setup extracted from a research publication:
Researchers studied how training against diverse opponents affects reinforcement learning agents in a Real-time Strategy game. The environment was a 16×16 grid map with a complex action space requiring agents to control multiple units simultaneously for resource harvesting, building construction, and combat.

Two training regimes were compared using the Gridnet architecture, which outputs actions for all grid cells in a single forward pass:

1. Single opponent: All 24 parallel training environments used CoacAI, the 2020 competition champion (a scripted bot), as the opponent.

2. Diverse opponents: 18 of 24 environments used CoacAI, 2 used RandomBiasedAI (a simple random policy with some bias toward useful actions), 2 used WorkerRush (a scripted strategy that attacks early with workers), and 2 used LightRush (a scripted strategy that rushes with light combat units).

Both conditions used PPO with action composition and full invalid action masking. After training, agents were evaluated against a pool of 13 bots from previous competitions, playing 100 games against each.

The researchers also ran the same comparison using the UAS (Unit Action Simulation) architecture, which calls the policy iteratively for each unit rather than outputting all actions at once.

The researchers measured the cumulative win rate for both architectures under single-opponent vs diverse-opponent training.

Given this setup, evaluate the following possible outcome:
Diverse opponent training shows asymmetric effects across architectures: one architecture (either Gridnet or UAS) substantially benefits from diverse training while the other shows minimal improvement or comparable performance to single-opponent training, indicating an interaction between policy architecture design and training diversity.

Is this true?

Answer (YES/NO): YES